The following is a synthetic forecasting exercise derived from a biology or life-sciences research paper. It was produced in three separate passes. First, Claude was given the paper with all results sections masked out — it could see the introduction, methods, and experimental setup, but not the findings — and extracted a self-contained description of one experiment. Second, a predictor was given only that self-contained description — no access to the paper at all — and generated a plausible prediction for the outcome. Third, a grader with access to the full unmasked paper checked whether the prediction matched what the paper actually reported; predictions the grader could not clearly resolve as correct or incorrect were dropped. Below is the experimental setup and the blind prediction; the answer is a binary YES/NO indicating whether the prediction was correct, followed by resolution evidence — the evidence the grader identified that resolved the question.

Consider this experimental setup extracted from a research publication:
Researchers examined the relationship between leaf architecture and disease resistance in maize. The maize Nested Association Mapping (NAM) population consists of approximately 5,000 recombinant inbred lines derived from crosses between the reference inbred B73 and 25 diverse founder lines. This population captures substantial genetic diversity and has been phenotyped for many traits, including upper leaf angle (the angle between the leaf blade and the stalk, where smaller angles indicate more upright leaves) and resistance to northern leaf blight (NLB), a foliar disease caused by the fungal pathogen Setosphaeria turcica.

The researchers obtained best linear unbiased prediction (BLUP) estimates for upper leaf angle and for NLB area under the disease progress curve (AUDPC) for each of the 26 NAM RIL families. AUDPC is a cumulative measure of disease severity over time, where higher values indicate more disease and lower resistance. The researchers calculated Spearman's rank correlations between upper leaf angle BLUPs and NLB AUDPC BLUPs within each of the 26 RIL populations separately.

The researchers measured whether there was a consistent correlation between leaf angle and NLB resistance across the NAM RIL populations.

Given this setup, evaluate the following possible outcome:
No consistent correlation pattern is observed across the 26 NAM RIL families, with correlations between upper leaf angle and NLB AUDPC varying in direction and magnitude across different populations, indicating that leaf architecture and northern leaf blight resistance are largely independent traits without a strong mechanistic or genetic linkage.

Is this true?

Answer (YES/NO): NO